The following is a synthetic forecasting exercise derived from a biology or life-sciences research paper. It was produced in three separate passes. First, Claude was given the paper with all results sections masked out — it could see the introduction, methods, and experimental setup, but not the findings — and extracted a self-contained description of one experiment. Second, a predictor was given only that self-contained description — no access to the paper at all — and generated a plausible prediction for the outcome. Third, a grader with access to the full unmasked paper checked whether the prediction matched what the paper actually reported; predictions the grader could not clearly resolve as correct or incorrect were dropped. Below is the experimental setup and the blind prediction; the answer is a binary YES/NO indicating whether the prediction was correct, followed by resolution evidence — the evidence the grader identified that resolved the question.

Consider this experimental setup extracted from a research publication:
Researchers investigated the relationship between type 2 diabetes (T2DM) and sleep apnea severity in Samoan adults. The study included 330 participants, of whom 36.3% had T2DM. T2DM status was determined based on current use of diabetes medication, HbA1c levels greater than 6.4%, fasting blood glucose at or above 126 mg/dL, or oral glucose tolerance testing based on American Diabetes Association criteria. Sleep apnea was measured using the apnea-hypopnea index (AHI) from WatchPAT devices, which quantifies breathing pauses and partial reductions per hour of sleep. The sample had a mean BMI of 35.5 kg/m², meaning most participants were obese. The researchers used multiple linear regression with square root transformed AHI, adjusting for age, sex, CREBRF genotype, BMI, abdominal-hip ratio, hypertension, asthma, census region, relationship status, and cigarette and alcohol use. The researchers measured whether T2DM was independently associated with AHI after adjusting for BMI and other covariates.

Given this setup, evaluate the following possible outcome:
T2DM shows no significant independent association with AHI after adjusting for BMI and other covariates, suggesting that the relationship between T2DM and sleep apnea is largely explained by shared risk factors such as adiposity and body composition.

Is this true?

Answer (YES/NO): YES